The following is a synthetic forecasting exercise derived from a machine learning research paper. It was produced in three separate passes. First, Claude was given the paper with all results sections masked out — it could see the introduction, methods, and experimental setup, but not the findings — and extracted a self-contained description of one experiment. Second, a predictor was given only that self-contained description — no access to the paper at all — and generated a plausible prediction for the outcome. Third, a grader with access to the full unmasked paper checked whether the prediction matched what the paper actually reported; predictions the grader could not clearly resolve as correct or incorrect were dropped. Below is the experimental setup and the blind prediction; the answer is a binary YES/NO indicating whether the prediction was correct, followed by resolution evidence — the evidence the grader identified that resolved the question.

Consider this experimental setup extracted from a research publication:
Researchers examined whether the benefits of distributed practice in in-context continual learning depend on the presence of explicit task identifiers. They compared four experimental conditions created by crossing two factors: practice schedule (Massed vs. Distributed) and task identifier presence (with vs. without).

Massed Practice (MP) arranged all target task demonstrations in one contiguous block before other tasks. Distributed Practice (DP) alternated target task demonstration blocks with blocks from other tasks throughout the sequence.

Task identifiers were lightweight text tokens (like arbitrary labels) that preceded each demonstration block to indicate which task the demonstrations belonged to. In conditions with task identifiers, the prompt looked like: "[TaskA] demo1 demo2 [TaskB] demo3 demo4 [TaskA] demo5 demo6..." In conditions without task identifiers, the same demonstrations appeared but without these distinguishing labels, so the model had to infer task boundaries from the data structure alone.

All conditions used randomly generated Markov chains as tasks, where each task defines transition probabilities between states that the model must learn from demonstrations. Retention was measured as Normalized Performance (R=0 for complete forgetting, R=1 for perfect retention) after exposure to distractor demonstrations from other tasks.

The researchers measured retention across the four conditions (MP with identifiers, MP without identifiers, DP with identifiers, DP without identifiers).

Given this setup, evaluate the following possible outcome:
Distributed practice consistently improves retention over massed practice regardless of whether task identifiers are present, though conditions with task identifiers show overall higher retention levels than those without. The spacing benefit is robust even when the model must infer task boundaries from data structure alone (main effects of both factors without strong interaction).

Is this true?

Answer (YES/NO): NO